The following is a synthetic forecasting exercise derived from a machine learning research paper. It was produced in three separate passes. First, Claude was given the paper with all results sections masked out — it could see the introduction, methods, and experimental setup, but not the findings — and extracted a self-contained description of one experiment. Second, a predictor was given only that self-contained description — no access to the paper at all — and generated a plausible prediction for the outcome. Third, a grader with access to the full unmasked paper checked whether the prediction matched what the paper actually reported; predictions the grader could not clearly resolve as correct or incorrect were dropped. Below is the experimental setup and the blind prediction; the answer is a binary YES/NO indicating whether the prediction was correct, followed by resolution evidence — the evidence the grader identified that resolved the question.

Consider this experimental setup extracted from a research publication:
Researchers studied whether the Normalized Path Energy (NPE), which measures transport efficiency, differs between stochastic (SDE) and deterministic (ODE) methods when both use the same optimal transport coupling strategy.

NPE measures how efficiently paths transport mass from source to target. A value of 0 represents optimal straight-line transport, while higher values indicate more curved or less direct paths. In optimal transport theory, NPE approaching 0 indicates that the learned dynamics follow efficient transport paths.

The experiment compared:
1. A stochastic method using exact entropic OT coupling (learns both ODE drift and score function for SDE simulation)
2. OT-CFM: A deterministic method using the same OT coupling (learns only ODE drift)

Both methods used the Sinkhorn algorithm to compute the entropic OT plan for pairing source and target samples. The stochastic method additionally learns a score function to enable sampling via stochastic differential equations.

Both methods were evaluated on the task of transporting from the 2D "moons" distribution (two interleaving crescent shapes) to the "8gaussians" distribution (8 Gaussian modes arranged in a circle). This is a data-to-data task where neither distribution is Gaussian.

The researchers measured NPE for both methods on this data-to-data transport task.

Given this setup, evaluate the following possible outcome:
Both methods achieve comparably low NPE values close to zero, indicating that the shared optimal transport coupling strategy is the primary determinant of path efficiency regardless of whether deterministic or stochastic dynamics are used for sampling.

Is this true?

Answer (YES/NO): NO